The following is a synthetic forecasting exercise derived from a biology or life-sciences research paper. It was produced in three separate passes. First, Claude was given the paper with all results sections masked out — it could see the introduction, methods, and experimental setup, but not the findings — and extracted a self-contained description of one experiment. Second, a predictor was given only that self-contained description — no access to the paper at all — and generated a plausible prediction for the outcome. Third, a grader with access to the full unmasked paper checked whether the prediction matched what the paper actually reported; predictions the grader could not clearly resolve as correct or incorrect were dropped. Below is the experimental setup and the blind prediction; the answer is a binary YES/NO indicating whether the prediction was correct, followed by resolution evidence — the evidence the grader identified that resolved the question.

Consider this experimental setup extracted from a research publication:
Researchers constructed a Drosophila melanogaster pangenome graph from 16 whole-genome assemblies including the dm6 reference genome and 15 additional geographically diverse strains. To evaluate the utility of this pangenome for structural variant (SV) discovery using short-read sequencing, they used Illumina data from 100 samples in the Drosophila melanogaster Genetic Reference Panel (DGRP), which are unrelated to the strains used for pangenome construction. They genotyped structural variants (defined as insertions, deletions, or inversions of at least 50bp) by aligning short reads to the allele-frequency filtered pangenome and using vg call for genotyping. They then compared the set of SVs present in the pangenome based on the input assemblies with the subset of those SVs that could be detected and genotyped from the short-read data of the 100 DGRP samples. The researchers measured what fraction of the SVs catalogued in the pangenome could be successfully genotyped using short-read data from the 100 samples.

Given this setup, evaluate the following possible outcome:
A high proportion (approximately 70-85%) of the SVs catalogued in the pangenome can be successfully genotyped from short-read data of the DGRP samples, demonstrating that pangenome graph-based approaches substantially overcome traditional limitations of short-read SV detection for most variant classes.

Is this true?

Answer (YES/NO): NO